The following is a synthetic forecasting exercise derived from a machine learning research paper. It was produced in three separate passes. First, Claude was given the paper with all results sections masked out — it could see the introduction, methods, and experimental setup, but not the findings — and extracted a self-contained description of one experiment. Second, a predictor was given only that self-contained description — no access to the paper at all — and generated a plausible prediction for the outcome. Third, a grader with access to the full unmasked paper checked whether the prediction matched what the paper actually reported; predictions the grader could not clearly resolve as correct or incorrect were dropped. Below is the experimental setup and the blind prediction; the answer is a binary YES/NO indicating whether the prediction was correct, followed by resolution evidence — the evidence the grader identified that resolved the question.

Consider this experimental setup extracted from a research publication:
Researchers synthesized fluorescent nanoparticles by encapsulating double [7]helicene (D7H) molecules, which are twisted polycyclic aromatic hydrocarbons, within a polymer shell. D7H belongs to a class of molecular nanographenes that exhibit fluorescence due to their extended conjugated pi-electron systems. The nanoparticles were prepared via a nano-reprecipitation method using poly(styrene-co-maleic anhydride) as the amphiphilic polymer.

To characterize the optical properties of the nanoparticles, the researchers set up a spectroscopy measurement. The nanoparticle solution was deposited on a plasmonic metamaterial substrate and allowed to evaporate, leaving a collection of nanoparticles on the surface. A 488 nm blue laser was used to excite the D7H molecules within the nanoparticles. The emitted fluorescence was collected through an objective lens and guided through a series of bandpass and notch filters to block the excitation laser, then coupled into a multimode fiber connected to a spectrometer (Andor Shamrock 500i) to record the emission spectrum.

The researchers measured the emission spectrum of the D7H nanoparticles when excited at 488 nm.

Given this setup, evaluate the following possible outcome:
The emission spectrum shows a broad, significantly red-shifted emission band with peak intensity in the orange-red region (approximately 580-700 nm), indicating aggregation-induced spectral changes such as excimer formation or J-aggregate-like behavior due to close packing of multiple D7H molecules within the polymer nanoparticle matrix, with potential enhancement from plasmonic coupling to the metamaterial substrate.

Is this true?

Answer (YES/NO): NO